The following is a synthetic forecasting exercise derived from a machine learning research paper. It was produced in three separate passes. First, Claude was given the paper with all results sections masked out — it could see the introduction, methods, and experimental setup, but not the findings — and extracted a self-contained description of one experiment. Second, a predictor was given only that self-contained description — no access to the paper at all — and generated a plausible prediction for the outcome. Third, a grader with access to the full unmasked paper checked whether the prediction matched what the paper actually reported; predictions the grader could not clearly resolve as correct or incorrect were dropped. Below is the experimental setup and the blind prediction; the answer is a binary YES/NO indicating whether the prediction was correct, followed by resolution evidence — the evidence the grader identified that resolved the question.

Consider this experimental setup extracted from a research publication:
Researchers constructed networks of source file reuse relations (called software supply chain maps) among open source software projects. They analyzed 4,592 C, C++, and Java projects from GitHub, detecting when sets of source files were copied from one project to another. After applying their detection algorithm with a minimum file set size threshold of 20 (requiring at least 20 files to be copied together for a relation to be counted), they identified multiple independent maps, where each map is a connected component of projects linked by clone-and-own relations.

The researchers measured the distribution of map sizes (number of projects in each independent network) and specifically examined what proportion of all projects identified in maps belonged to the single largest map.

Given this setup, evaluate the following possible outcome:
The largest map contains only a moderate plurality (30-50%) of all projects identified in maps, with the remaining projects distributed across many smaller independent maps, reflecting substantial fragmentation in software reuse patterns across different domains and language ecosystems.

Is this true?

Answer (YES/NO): NO